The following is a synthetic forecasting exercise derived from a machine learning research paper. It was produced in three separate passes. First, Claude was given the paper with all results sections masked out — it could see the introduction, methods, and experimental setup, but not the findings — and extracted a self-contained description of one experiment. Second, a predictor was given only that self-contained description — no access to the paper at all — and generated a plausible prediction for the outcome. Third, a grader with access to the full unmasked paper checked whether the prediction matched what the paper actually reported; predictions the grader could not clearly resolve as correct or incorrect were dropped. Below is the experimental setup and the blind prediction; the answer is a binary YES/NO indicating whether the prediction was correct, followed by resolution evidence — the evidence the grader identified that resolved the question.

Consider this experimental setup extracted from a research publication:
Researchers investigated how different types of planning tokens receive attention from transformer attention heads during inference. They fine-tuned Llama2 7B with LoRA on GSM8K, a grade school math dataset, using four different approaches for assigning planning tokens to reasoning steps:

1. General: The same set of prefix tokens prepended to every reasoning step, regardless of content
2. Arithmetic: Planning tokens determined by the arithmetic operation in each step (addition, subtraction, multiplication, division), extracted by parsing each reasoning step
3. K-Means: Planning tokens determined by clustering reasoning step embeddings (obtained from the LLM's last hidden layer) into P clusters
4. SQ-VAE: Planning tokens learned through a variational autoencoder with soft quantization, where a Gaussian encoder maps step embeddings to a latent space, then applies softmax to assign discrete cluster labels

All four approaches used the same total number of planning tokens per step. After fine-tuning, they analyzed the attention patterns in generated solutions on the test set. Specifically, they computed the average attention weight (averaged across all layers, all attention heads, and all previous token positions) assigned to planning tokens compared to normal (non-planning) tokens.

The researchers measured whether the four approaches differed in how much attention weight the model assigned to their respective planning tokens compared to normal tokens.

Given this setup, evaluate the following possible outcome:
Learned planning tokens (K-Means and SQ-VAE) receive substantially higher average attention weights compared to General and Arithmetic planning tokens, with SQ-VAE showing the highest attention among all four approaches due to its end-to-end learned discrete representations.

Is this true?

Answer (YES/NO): NO